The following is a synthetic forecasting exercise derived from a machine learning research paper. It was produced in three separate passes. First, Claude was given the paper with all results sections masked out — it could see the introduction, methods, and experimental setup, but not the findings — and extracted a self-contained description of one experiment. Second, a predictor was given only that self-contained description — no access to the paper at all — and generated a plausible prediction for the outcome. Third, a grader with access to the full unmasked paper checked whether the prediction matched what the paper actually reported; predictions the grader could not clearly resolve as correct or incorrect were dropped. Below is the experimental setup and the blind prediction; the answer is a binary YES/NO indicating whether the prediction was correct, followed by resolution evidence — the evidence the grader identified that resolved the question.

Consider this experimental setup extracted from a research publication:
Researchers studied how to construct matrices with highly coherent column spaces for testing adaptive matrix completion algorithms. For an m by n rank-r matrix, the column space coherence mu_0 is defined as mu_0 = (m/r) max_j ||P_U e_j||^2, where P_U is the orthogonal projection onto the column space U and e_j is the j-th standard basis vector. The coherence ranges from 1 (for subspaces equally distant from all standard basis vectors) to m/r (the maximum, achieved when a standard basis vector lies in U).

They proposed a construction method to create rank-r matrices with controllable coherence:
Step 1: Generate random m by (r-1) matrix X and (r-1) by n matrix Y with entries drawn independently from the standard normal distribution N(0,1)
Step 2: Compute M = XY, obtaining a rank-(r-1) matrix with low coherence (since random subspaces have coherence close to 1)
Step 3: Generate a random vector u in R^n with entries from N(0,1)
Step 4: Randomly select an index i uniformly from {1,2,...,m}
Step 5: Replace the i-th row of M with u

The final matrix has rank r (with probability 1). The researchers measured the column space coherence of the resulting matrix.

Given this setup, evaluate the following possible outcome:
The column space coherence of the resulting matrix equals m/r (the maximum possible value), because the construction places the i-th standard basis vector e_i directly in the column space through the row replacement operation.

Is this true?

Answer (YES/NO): YES